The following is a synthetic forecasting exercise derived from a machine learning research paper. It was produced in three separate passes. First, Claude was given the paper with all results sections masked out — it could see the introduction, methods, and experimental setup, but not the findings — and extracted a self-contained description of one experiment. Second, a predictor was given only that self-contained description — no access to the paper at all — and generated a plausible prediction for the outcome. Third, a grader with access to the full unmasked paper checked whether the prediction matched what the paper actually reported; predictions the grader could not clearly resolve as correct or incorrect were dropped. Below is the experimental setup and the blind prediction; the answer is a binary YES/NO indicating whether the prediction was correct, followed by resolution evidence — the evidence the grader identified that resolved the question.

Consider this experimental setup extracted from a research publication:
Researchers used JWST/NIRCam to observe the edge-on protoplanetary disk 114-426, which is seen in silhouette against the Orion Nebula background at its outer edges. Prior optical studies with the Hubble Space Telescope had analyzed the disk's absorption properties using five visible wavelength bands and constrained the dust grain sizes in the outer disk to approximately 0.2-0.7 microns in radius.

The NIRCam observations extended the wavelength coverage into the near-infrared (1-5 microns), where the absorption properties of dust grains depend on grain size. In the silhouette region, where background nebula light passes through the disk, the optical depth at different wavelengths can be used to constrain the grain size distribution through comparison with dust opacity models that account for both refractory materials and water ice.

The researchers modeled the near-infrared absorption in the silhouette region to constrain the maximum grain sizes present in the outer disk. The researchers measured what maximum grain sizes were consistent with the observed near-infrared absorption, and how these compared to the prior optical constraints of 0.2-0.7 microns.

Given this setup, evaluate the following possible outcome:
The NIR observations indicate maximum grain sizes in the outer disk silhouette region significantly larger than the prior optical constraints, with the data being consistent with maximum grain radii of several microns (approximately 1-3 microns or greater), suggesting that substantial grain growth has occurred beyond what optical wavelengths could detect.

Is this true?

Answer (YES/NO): NO